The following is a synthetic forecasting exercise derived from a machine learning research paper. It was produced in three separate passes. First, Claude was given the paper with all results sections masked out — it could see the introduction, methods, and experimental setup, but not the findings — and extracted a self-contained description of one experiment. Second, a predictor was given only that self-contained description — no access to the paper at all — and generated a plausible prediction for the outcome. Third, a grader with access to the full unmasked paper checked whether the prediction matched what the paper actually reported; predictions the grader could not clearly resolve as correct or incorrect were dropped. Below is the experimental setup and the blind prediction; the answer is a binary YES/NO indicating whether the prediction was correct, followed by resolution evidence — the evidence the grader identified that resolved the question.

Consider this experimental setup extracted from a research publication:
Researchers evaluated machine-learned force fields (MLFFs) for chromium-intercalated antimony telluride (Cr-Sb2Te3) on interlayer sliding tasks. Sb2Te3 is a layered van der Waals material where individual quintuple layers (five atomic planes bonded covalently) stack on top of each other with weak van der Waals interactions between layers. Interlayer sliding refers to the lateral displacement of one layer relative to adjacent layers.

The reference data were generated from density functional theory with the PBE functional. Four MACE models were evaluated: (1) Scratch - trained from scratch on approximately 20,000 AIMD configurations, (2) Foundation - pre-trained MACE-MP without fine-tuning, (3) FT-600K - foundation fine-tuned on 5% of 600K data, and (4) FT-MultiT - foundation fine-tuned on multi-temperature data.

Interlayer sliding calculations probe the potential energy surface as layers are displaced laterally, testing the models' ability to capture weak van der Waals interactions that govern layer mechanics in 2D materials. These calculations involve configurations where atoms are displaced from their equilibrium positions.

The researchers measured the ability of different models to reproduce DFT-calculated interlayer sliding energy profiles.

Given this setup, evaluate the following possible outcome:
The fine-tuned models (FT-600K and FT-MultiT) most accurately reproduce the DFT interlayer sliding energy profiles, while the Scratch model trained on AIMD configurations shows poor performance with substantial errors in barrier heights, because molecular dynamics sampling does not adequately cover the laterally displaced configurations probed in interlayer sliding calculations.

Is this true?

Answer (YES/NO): NO